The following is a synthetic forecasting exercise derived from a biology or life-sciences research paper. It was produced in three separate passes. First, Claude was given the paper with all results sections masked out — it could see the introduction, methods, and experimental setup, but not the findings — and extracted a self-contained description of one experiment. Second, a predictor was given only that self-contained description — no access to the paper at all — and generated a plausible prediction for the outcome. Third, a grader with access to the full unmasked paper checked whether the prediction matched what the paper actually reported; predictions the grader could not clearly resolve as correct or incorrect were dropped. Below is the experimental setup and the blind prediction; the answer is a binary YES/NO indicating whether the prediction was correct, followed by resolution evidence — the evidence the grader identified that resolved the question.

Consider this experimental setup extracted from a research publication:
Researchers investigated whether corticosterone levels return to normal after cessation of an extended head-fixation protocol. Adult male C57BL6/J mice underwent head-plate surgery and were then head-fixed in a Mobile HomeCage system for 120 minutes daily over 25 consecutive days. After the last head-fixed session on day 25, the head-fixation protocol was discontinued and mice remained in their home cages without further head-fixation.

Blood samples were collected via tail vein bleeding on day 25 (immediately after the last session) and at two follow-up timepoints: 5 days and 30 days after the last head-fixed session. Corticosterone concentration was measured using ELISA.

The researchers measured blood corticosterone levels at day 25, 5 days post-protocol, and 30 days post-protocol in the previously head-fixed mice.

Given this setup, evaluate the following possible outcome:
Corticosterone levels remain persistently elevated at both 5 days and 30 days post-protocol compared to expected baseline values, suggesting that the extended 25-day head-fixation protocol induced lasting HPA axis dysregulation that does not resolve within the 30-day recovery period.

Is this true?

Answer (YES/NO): NO